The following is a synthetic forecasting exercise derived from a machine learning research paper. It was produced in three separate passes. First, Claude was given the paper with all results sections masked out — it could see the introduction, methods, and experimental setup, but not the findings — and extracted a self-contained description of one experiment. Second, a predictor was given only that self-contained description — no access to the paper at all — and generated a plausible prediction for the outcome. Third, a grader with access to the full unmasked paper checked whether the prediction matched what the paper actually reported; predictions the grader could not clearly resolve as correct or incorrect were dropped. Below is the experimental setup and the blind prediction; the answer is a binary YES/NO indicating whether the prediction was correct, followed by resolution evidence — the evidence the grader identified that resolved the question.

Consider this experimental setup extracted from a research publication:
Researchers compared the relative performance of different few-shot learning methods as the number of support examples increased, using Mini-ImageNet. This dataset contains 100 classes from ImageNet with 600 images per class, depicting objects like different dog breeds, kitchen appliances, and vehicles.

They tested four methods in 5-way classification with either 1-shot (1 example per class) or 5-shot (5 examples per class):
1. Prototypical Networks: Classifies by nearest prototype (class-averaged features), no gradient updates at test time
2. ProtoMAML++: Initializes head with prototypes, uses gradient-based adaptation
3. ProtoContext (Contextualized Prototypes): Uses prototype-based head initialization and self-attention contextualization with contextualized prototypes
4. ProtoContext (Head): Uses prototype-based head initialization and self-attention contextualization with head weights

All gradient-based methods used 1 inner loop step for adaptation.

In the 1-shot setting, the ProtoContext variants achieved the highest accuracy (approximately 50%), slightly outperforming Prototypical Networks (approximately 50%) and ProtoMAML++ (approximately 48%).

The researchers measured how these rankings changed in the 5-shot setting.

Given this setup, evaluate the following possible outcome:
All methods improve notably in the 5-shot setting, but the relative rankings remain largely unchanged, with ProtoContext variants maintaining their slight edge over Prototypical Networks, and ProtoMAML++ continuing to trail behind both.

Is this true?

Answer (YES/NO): NO